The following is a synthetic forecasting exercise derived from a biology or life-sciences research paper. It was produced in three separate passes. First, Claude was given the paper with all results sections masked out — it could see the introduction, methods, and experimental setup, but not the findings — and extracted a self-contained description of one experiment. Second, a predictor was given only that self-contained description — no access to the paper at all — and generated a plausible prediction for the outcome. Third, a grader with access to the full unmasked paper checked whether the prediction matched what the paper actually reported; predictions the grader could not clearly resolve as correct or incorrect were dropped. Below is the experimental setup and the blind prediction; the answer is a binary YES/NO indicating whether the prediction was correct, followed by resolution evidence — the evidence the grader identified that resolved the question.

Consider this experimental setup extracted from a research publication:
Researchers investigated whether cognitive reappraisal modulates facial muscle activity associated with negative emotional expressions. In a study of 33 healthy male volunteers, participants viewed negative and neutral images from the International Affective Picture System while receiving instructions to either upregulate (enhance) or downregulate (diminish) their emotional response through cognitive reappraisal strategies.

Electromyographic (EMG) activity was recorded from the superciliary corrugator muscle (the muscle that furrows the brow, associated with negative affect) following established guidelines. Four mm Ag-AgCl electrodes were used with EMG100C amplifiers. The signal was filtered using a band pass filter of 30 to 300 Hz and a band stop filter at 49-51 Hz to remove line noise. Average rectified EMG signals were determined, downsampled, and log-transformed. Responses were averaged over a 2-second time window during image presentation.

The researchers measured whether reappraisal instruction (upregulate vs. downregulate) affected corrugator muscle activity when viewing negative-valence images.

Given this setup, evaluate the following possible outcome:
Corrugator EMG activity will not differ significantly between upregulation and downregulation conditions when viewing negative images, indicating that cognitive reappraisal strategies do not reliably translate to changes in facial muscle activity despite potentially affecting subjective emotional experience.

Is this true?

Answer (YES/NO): NO